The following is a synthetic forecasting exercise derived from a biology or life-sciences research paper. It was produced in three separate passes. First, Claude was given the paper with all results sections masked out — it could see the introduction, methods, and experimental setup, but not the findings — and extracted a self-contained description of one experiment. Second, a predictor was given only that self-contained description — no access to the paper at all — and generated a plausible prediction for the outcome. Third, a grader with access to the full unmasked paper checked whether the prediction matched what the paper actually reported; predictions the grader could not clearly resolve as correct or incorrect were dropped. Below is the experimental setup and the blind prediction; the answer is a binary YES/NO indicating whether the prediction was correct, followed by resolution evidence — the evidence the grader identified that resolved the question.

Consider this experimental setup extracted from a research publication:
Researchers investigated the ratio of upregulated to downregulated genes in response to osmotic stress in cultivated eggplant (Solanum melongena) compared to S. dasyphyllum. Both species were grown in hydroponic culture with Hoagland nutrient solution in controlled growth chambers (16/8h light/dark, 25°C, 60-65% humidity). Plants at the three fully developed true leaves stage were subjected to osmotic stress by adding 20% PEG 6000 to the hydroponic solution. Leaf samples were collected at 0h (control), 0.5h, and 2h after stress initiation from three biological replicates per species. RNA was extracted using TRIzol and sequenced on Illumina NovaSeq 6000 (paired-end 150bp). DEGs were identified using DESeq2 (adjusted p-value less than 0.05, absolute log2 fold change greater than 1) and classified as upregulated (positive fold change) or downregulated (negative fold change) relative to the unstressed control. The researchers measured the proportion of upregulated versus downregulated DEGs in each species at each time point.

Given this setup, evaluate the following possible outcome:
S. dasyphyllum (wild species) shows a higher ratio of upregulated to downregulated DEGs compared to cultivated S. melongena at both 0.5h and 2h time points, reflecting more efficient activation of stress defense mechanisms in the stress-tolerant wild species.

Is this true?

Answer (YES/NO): NO